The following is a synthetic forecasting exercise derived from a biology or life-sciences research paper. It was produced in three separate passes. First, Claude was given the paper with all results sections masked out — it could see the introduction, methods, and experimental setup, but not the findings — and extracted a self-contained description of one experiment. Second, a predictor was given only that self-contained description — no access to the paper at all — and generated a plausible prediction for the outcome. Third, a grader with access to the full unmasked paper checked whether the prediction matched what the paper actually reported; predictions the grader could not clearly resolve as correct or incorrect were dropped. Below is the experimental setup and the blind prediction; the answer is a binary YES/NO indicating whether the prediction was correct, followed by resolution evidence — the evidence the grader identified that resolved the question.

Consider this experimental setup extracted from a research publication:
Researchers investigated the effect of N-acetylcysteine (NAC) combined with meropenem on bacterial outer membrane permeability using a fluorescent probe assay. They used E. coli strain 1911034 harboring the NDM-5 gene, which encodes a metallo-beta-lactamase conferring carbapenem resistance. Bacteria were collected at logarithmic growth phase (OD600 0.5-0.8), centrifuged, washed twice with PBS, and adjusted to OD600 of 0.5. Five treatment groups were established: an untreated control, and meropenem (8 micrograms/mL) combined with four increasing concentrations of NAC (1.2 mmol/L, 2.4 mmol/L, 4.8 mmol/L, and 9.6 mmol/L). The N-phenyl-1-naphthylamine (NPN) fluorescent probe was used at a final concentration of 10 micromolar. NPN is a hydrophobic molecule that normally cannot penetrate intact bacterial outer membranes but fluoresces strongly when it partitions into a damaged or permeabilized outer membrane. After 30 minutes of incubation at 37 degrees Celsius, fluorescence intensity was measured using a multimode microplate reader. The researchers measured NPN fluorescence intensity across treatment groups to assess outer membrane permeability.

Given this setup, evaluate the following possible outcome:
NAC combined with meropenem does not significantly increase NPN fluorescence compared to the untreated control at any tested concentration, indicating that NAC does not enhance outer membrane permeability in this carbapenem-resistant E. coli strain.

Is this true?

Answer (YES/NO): NO